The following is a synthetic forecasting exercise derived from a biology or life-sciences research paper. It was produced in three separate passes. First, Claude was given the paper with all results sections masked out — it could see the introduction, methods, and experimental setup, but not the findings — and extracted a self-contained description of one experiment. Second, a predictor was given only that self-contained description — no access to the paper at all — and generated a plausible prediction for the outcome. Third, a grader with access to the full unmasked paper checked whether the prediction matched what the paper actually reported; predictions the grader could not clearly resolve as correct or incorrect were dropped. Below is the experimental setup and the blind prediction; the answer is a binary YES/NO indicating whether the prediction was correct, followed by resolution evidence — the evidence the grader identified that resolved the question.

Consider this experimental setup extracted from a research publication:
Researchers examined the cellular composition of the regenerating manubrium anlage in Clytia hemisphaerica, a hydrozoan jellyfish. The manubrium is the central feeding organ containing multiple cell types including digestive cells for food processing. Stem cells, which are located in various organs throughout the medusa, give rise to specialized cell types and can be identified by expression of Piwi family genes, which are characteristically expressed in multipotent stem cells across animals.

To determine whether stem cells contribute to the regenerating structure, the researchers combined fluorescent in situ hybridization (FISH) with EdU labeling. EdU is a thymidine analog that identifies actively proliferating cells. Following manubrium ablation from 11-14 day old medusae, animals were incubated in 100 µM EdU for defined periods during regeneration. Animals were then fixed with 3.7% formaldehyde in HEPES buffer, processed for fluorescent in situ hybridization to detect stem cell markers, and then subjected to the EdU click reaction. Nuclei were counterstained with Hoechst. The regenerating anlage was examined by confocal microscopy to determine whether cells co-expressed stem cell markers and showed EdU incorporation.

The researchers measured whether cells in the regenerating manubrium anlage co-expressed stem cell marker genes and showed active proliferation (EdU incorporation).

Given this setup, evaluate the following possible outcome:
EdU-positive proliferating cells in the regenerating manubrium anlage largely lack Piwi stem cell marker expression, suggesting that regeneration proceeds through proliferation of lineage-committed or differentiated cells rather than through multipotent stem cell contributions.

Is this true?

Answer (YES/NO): NO